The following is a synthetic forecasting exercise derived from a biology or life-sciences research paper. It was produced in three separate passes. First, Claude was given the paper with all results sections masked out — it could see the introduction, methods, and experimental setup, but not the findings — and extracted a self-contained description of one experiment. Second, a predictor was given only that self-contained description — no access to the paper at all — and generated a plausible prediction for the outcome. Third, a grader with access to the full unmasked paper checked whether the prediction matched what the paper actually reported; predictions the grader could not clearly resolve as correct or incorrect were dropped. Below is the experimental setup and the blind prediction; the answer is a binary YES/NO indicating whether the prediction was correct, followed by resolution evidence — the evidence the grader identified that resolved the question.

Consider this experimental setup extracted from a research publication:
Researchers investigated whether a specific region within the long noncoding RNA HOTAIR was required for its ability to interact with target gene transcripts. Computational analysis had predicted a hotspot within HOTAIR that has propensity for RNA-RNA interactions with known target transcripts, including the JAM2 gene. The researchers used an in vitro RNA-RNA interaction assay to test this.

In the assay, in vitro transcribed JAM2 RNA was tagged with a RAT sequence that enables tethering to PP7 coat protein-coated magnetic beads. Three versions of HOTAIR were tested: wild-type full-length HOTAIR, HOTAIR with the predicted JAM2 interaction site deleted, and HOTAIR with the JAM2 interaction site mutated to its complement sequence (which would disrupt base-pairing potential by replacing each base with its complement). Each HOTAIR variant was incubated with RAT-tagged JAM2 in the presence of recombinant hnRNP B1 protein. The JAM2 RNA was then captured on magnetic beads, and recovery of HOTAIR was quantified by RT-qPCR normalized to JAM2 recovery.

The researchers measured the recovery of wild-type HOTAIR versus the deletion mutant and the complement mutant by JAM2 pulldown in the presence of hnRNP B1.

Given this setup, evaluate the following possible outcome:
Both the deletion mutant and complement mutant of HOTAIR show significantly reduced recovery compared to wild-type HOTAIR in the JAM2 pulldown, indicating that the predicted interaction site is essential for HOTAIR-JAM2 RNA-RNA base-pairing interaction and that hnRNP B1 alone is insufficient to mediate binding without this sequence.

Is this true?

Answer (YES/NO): NO